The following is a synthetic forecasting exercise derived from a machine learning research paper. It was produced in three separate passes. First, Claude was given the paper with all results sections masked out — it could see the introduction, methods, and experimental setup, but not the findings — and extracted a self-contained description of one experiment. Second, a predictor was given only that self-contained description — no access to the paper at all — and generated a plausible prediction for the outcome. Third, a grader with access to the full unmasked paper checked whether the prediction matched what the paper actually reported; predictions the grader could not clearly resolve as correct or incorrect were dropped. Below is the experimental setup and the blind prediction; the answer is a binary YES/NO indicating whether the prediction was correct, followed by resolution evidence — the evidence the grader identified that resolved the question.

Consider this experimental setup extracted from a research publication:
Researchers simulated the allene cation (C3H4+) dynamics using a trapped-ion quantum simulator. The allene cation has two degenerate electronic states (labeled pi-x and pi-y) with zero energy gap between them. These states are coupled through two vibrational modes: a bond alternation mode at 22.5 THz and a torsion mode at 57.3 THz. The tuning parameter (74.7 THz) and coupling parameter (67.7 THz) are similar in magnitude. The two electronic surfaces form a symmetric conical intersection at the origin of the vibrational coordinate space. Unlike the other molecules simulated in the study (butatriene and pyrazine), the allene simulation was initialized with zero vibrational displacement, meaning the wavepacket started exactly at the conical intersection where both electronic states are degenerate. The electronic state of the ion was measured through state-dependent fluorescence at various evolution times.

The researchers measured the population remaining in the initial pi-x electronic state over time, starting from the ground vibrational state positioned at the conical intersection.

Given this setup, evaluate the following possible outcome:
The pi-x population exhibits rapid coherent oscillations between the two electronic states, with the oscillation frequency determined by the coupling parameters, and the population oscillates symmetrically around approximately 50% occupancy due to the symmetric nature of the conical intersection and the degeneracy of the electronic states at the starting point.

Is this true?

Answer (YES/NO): NO